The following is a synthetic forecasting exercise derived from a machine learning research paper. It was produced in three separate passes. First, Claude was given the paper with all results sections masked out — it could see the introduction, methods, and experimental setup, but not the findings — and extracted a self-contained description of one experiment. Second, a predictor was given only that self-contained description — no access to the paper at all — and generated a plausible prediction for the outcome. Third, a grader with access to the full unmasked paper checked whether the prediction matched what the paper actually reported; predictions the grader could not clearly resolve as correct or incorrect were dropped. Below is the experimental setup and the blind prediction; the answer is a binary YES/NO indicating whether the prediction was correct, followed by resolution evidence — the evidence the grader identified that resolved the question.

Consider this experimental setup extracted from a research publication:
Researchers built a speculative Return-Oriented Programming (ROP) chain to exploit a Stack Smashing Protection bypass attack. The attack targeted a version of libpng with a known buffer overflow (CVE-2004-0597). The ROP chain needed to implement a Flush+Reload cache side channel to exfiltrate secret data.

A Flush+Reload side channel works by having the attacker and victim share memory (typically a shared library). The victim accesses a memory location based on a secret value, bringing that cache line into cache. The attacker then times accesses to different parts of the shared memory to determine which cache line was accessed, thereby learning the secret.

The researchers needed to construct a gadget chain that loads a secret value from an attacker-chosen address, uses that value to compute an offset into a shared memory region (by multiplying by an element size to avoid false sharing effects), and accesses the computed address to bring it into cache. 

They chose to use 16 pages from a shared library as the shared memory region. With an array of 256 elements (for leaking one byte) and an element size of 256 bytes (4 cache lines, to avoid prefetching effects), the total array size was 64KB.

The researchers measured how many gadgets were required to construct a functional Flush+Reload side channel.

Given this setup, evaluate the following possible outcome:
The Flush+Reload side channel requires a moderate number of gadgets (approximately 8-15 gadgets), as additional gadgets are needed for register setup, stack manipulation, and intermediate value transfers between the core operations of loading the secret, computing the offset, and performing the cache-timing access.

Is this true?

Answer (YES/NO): NO